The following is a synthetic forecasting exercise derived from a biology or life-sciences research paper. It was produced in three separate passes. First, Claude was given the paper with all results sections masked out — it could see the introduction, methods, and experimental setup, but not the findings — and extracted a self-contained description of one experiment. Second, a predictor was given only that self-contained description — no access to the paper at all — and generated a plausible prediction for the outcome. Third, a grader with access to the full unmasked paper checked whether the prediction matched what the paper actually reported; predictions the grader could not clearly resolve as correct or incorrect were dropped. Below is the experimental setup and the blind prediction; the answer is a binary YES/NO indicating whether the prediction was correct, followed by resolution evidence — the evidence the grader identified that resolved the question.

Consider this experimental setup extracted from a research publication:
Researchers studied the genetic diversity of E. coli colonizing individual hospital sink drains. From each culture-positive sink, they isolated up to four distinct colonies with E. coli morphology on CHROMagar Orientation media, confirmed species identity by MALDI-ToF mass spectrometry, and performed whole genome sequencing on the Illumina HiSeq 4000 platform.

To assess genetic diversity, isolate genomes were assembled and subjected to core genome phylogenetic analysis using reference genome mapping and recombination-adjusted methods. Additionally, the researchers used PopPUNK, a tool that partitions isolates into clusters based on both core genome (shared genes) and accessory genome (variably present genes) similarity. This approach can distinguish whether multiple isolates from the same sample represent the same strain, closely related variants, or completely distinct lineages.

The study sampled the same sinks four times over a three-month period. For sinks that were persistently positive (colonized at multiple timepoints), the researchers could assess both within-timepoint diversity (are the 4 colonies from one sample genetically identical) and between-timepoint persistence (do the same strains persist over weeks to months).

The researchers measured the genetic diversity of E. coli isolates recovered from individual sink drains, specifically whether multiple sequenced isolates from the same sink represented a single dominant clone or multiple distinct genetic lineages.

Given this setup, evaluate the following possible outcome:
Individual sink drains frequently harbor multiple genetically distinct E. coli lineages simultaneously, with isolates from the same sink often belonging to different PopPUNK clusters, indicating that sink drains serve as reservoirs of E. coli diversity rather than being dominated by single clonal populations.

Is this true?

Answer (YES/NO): NO